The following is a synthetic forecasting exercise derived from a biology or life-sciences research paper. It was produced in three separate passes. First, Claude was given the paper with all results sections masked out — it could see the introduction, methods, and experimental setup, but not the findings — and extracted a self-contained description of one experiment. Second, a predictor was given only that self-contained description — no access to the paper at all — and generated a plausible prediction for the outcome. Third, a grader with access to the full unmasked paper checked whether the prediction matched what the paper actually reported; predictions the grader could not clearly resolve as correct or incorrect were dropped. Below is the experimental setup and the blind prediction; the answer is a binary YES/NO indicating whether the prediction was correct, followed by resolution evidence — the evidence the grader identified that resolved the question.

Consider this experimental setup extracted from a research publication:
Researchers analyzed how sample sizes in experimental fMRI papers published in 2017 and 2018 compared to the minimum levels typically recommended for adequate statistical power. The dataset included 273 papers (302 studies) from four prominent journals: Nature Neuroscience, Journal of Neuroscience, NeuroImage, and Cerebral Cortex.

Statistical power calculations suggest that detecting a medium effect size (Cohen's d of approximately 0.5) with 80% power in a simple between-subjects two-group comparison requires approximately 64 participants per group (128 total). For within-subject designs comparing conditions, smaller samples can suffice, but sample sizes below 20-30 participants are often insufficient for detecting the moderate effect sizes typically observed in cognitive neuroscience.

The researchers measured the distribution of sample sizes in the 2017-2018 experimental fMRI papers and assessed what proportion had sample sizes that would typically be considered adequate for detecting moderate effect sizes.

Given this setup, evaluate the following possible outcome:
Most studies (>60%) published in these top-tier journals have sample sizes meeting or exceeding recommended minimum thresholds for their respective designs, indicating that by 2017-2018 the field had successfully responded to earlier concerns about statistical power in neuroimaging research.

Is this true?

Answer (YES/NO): NO